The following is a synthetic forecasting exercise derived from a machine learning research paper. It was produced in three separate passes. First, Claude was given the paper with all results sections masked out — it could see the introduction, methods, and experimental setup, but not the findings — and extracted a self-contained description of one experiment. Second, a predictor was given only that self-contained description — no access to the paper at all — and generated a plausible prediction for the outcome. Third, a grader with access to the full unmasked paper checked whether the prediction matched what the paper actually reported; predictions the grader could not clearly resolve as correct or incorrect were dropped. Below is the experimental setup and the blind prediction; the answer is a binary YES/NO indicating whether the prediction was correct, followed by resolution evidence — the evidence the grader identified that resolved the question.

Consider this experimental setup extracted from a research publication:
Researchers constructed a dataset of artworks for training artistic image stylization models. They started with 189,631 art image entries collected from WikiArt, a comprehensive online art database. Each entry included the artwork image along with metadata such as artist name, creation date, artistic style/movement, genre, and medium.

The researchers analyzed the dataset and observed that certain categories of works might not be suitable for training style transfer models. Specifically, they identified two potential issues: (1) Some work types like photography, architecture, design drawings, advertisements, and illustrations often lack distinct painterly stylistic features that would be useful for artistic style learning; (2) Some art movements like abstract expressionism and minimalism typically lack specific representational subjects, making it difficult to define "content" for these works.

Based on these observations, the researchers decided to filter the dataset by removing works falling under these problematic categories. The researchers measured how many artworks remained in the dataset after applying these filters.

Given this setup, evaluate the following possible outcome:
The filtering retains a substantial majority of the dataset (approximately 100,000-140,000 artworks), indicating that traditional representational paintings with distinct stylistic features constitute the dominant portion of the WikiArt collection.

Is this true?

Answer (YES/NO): NO